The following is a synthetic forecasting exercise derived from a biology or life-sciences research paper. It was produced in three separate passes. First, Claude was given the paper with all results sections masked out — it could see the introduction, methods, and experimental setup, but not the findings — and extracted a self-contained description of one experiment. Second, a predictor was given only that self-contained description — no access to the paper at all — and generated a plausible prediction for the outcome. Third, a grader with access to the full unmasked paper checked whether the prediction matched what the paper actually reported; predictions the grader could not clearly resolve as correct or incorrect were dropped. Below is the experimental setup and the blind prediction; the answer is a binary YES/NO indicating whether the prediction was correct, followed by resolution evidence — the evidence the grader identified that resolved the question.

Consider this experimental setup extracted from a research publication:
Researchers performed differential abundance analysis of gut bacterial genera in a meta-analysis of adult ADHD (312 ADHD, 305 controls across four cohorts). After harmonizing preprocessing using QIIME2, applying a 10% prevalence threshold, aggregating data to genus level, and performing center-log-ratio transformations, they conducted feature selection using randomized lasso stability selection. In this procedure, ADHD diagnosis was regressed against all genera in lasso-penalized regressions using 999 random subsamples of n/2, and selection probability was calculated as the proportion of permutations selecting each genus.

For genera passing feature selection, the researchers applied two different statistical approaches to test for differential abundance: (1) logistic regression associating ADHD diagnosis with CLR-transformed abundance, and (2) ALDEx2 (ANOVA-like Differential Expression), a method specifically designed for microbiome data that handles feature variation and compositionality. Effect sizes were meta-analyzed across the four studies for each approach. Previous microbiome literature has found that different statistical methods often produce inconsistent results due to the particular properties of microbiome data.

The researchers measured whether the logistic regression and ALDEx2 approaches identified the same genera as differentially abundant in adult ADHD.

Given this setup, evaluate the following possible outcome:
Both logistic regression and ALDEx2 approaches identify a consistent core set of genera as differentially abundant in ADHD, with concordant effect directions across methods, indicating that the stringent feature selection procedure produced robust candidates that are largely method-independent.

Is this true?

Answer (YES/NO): YES